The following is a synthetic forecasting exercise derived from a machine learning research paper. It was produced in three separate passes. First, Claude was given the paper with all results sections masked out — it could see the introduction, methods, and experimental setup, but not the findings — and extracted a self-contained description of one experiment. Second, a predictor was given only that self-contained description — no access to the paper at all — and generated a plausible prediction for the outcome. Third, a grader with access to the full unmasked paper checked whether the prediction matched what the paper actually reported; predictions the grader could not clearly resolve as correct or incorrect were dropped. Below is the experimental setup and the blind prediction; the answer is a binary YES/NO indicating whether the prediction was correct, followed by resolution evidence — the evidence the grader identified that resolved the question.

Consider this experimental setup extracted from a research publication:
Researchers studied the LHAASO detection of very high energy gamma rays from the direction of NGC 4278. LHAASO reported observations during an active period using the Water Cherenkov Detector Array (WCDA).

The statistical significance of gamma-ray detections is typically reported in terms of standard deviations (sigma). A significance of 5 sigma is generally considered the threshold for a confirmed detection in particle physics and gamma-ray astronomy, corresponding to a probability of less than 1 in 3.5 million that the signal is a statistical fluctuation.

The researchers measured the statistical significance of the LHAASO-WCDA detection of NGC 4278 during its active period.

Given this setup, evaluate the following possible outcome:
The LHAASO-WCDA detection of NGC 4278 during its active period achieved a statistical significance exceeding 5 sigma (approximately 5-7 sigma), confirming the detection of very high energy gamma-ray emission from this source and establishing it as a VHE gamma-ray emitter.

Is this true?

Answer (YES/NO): NO